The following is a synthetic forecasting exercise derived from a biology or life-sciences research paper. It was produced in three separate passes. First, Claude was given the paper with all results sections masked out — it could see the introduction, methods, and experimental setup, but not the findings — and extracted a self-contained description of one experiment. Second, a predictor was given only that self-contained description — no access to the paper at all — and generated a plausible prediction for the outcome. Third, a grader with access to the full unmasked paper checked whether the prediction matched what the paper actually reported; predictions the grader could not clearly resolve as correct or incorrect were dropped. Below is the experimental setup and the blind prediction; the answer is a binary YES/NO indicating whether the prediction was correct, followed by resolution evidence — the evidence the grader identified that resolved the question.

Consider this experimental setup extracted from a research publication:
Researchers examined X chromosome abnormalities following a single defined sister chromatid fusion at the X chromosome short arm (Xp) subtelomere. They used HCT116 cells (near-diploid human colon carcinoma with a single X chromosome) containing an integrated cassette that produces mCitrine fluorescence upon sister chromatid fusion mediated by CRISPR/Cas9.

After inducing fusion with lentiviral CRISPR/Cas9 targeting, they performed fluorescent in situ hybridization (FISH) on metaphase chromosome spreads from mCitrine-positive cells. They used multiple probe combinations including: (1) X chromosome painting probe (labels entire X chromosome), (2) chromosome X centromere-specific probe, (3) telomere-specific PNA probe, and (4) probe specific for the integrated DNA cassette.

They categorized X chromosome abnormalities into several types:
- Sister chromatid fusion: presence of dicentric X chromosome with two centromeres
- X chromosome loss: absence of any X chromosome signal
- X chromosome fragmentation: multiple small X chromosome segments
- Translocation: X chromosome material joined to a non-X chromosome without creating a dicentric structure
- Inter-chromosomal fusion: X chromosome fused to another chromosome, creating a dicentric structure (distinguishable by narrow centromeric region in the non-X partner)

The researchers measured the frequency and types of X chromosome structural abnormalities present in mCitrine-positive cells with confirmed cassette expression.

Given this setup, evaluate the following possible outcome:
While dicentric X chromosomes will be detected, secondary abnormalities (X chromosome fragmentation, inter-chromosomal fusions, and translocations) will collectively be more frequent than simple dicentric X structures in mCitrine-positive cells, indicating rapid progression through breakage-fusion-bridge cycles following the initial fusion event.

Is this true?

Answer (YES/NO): YES